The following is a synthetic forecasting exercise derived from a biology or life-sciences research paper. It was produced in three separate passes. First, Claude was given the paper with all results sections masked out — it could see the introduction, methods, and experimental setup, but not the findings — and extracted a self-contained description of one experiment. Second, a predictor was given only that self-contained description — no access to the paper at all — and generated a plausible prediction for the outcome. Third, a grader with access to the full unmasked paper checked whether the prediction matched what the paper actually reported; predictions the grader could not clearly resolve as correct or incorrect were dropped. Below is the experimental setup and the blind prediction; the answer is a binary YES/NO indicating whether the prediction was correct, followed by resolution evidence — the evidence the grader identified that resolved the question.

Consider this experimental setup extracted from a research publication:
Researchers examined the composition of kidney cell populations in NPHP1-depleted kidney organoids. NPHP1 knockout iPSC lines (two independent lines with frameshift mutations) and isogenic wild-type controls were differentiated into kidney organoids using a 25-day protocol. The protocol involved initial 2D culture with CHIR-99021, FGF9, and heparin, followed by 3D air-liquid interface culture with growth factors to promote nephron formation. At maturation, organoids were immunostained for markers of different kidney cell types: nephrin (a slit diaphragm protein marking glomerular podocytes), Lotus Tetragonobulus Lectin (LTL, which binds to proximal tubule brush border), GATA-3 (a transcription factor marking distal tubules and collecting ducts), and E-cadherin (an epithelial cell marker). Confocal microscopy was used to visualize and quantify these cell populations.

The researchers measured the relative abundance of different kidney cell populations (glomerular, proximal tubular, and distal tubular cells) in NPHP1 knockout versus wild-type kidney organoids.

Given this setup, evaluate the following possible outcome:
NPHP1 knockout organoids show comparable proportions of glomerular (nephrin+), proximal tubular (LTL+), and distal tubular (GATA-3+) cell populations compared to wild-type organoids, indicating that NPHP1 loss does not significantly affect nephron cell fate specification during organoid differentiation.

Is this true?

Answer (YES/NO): NO